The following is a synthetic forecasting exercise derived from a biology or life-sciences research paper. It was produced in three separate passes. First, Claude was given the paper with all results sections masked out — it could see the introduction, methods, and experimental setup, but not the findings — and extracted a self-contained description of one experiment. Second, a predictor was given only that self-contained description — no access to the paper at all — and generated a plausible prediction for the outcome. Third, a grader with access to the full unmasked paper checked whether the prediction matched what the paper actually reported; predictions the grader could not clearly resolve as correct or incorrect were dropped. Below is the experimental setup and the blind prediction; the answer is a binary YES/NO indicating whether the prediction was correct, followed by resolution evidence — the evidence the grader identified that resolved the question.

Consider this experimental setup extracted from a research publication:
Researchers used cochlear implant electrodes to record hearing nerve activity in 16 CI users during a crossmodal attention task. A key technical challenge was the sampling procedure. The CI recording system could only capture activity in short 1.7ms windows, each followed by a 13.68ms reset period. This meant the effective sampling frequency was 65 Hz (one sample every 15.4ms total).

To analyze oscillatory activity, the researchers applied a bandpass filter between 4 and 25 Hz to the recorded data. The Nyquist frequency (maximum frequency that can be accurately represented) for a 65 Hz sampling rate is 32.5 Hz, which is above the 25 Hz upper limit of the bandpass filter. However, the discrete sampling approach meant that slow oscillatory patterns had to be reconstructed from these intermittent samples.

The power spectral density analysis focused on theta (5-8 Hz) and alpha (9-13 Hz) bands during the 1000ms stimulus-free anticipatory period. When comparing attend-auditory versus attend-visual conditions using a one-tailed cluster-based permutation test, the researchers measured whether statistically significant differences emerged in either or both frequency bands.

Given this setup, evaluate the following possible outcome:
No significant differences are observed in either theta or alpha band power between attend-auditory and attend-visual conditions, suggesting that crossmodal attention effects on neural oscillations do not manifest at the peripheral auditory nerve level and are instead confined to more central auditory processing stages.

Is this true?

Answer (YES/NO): NO